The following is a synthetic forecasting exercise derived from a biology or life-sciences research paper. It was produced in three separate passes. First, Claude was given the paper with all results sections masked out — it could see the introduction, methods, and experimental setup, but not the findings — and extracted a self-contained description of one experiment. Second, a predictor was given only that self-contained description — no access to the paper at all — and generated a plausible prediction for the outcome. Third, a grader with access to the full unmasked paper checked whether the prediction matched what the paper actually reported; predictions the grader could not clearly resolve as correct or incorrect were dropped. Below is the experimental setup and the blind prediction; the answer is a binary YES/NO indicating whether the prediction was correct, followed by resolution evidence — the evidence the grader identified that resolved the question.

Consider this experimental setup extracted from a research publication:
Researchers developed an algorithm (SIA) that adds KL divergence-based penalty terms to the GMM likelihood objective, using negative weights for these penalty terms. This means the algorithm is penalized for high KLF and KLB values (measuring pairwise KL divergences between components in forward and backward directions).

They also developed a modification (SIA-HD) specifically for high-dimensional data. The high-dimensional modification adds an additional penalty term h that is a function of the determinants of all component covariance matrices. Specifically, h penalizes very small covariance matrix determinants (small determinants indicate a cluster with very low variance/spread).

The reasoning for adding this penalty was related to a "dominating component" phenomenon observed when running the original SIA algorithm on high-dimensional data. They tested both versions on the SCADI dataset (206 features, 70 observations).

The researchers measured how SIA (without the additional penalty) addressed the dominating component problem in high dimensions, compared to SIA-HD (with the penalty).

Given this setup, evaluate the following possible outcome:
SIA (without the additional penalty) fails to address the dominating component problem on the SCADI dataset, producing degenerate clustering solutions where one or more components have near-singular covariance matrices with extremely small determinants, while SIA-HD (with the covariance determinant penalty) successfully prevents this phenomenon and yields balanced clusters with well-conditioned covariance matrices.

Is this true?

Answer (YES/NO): NO